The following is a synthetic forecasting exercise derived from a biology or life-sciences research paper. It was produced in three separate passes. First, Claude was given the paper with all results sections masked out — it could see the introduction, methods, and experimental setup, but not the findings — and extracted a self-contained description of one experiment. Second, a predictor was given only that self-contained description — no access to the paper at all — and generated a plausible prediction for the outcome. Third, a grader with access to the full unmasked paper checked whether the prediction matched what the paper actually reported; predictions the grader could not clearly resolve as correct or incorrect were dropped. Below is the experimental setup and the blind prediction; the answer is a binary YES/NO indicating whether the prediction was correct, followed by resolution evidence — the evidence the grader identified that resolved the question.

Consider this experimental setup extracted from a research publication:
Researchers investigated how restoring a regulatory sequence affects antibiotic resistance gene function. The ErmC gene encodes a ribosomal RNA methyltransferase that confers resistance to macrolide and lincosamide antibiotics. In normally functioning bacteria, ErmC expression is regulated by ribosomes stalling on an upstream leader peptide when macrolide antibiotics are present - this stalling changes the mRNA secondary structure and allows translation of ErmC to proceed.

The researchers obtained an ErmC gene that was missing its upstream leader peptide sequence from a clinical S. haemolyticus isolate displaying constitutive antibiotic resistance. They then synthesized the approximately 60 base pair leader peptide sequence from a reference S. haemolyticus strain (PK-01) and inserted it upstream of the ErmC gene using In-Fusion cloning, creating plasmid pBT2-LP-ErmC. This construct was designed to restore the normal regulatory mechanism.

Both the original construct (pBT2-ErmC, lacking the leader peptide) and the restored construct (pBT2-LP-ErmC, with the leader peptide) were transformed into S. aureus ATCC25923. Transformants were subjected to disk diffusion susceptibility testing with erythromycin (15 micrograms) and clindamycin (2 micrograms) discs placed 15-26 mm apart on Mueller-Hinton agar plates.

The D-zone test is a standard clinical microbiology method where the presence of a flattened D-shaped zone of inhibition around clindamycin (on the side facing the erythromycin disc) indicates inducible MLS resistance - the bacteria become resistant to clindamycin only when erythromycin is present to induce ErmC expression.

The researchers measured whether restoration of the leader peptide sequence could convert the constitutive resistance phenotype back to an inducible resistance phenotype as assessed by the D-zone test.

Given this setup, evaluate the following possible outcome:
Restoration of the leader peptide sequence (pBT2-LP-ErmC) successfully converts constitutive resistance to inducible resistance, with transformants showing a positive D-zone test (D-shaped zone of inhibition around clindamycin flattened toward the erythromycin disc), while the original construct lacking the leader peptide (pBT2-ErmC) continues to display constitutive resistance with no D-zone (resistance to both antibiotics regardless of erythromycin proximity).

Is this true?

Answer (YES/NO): YES